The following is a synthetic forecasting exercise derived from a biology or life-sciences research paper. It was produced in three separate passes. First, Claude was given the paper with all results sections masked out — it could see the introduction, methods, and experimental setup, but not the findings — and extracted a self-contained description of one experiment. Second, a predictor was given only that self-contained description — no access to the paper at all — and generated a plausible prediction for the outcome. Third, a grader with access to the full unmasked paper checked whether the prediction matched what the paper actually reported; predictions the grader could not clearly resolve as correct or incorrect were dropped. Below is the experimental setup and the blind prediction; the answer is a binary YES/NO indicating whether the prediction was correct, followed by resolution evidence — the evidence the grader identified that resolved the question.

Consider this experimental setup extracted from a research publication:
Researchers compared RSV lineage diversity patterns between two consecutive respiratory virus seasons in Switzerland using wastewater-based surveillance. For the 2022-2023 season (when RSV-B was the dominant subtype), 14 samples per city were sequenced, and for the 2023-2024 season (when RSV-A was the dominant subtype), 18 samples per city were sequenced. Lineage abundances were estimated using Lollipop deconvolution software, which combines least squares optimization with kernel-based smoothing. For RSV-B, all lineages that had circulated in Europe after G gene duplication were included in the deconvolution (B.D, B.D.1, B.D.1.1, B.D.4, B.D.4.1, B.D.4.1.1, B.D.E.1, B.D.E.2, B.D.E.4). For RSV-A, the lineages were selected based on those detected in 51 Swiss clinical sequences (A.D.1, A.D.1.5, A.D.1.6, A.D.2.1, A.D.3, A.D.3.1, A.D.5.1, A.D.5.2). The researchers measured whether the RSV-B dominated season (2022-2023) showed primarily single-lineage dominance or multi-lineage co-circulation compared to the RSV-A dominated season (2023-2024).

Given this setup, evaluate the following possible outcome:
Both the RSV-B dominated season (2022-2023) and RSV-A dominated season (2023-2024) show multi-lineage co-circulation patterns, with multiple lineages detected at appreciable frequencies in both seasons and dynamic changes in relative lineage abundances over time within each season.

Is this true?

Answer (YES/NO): NO